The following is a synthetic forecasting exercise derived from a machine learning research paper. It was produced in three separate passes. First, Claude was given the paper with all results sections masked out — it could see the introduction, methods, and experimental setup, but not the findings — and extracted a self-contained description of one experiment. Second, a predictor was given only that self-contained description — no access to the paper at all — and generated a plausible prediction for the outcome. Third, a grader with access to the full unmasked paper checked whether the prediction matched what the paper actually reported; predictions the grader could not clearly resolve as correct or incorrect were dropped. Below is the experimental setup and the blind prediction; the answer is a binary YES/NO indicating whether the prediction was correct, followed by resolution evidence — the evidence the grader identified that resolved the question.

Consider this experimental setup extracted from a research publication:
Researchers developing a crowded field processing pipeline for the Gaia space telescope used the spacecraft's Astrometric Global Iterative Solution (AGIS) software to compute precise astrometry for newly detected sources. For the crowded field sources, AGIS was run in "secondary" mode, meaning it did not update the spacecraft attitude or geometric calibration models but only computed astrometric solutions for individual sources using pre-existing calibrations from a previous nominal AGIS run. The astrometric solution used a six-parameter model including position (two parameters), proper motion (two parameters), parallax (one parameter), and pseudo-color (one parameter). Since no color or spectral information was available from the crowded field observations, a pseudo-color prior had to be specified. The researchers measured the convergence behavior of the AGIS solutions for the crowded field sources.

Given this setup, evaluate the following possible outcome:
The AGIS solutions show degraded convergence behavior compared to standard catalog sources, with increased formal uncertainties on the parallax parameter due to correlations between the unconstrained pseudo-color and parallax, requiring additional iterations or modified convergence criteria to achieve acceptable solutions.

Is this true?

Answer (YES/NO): NO